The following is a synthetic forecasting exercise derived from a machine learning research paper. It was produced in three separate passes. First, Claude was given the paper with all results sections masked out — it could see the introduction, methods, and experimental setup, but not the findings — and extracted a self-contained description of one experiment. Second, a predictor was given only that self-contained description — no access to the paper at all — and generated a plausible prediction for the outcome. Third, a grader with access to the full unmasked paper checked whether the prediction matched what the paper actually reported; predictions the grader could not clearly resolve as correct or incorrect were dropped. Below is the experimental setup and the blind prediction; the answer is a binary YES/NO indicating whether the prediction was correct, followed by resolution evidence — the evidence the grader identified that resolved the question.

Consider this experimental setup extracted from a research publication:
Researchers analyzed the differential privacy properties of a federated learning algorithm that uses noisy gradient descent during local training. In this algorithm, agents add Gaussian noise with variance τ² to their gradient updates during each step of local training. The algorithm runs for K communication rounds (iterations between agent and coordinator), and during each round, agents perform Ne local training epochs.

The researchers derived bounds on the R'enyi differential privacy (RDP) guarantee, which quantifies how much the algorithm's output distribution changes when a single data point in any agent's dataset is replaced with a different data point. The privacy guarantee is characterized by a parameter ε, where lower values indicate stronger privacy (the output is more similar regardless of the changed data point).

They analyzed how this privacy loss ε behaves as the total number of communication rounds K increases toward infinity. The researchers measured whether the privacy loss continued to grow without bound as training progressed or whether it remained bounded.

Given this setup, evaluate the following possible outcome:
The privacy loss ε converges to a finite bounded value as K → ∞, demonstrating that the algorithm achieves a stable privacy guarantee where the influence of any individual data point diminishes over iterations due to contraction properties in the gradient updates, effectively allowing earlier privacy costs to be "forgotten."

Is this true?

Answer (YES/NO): YES